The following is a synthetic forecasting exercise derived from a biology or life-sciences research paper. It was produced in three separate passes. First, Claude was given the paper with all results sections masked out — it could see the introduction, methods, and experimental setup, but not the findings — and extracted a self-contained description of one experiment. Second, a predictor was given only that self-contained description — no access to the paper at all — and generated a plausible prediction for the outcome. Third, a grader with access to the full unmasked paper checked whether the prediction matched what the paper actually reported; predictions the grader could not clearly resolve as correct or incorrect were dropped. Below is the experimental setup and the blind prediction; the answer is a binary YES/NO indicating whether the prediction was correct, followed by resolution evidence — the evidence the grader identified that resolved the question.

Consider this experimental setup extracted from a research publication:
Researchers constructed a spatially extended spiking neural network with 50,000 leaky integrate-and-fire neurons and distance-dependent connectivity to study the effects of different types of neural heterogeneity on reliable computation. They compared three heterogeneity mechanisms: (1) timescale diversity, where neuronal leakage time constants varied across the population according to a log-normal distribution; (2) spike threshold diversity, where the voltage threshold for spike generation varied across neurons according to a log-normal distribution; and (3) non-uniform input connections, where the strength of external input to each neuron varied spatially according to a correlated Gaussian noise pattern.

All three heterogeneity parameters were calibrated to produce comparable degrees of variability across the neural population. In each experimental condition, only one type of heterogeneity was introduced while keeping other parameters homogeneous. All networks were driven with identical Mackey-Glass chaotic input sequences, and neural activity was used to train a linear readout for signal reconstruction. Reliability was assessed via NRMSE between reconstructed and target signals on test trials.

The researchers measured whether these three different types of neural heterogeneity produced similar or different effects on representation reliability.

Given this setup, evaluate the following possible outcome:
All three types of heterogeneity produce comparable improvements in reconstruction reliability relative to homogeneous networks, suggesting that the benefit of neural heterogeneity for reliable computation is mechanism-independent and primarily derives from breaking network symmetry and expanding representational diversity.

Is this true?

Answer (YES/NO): NO